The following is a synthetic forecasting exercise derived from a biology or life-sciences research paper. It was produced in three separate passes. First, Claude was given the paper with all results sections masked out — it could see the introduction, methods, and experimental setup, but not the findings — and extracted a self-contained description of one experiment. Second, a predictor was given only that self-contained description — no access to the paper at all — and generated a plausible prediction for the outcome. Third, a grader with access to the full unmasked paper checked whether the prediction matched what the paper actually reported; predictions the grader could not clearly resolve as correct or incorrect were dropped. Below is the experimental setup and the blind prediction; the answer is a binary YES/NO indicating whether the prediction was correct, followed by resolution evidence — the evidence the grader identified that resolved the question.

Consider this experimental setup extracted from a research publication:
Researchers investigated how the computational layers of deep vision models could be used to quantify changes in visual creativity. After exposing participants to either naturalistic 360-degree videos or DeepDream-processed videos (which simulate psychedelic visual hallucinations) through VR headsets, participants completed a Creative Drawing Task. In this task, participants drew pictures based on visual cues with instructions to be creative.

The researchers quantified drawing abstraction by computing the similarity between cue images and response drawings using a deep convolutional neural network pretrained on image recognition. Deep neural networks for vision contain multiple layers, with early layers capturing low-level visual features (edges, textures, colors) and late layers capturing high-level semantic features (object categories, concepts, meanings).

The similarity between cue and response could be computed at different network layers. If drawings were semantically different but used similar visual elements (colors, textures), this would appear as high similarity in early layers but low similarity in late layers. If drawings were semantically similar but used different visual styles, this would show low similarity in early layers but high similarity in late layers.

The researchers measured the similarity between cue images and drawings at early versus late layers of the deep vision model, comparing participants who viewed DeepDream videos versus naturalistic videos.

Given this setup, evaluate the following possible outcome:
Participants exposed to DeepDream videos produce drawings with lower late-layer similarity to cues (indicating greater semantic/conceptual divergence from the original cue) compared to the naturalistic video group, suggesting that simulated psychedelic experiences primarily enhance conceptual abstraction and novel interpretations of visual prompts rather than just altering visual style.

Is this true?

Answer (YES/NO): YES